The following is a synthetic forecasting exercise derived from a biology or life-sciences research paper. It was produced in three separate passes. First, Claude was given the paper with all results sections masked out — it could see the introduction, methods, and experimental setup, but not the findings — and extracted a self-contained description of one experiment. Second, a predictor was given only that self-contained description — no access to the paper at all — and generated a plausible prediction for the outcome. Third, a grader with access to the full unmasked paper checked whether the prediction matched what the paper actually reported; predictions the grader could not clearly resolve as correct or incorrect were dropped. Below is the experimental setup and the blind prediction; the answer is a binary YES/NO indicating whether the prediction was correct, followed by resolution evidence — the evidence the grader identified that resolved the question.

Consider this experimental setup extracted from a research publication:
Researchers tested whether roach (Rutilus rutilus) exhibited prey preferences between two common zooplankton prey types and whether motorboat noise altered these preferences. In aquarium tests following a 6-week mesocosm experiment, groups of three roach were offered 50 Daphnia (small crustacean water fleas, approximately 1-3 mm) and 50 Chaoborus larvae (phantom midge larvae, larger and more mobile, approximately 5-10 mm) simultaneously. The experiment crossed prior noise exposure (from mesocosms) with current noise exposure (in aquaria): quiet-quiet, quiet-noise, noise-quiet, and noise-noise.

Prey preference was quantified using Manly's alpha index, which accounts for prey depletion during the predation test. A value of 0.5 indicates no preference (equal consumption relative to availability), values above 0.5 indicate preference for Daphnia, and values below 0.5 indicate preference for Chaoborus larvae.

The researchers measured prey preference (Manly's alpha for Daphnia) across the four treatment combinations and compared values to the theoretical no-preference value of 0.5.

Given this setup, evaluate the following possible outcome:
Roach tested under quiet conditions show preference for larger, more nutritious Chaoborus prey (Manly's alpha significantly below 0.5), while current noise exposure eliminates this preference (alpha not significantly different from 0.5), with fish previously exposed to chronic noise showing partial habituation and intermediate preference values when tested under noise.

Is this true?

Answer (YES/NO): NO